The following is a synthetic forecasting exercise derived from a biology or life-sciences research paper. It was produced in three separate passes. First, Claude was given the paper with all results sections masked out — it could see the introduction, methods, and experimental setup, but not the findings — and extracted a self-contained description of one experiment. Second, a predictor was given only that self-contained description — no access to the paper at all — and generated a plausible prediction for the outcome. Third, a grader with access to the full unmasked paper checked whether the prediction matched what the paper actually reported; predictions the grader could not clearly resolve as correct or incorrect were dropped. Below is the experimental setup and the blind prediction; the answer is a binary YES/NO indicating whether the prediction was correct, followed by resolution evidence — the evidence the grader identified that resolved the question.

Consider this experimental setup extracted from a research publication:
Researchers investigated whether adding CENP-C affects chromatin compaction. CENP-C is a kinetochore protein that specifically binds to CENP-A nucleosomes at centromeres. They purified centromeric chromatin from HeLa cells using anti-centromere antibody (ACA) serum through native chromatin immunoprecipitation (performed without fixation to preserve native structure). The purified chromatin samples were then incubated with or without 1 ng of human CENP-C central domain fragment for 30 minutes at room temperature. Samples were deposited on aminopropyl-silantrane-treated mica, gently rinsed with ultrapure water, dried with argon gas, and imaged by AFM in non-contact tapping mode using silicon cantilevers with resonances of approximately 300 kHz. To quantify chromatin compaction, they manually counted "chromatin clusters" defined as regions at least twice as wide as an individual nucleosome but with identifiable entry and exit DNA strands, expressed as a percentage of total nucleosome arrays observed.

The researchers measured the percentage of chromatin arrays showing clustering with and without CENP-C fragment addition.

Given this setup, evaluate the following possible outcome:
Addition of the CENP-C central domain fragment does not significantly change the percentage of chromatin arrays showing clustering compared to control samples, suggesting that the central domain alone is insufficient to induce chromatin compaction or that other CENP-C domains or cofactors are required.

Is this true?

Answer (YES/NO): NO